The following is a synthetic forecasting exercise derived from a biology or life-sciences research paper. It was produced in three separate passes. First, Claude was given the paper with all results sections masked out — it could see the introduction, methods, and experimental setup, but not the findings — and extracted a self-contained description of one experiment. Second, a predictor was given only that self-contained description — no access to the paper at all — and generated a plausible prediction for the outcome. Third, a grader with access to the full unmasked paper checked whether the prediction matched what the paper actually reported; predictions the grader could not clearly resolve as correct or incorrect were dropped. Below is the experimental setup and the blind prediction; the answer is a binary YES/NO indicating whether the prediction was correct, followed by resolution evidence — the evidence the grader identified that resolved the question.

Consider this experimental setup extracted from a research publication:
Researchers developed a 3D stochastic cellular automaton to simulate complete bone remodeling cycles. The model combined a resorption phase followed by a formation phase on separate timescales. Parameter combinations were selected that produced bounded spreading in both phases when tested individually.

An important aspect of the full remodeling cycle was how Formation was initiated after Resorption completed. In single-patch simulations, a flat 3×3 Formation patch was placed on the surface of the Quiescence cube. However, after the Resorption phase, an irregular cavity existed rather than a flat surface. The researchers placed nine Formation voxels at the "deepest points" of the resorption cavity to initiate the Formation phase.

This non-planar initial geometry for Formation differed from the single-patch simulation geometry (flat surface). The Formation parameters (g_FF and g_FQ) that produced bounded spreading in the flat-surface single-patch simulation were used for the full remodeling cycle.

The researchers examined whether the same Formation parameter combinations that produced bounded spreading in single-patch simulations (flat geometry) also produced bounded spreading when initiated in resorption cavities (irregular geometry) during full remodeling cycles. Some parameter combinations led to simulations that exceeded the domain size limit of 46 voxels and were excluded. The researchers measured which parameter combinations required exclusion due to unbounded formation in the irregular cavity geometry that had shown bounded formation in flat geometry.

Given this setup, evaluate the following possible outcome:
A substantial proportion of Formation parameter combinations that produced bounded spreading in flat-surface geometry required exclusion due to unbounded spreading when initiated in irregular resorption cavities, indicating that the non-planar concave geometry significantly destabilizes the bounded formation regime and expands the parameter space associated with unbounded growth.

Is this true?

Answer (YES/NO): NO